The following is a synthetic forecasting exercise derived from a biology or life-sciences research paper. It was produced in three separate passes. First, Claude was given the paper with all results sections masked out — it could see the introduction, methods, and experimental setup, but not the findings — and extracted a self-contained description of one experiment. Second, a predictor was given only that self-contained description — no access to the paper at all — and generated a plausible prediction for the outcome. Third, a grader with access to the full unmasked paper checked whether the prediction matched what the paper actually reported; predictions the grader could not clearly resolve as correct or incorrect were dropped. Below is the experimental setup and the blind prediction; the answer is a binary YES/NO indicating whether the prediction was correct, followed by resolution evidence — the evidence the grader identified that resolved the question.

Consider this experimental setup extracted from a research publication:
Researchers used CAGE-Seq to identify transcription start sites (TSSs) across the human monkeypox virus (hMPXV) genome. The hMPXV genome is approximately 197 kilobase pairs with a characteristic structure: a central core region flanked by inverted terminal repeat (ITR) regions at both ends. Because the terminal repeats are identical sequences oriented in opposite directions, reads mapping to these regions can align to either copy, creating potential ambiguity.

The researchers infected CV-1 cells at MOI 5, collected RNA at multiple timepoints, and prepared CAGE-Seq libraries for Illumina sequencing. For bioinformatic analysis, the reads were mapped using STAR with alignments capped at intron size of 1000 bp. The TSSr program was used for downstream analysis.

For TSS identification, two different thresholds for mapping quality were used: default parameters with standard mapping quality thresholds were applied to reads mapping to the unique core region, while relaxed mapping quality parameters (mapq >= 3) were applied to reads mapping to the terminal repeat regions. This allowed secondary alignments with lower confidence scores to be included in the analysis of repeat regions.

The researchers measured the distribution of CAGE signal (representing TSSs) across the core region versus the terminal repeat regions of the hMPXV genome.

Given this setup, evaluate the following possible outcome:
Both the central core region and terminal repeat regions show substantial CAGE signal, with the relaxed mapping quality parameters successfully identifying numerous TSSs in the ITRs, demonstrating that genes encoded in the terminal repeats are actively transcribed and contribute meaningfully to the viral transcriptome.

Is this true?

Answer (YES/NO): YES